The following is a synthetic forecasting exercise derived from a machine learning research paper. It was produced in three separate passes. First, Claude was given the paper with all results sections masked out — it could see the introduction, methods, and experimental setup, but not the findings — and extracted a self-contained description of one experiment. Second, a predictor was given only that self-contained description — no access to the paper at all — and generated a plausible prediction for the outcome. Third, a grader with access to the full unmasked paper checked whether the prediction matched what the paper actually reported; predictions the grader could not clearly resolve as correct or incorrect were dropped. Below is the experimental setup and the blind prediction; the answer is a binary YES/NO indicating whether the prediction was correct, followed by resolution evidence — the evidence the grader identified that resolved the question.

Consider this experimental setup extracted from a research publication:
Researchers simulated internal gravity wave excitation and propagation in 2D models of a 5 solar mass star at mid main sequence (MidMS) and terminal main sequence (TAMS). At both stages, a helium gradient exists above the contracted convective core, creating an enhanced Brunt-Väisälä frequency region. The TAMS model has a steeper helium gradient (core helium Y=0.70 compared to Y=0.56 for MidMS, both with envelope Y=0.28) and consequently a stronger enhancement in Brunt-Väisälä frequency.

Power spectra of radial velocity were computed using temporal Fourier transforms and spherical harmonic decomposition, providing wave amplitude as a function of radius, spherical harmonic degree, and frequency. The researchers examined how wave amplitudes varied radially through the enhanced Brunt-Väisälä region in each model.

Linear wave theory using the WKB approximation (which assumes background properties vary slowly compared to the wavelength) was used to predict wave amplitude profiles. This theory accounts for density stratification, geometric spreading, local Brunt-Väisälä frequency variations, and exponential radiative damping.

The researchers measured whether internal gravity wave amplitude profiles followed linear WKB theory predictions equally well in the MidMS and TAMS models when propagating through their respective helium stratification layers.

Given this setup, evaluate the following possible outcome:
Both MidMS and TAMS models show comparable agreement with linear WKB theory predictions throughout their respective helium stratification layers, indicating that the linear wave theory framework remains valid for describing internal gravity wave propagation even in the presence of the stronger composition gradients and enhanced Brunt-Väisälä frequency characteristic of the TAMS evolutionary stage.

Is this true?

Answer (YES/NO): NO